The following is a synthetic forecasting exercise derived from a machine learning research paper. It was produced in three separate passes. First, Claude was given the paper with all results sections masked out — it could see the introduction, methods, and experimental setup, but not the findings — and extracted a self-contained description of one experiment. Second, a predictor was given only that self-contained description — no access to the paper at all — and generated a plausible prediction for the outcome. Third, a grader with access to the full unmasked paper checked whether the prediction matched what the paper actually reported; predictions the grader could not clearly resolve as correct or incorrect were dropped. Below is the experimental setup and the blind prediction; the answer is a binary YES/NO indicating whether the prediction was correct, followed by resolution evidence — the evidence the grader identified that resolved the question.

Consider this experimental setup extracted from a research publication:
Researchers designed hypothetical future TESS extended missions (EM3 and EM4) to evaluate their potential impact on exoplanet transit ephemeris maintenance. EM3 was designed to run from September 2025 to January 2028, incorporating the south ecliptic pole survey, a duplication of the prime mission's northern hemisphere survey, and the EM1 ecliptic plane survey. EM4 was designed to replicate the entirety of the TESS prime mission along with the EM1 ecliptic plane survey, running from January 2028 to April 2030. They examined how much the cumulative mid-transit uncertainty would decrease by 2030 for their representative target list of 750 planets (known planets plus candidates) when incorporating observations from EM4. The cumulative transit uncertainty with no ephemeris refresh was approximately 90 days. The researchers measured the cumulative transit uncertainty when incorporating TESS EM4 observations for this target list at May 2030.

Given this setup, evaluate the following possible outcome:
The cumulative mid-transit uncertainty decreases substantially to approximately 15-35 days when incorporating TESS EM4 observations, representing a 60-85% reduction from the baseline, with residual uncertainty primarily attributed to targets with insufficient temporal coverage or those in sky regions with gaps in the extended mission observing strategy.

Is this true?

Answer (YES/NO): YES